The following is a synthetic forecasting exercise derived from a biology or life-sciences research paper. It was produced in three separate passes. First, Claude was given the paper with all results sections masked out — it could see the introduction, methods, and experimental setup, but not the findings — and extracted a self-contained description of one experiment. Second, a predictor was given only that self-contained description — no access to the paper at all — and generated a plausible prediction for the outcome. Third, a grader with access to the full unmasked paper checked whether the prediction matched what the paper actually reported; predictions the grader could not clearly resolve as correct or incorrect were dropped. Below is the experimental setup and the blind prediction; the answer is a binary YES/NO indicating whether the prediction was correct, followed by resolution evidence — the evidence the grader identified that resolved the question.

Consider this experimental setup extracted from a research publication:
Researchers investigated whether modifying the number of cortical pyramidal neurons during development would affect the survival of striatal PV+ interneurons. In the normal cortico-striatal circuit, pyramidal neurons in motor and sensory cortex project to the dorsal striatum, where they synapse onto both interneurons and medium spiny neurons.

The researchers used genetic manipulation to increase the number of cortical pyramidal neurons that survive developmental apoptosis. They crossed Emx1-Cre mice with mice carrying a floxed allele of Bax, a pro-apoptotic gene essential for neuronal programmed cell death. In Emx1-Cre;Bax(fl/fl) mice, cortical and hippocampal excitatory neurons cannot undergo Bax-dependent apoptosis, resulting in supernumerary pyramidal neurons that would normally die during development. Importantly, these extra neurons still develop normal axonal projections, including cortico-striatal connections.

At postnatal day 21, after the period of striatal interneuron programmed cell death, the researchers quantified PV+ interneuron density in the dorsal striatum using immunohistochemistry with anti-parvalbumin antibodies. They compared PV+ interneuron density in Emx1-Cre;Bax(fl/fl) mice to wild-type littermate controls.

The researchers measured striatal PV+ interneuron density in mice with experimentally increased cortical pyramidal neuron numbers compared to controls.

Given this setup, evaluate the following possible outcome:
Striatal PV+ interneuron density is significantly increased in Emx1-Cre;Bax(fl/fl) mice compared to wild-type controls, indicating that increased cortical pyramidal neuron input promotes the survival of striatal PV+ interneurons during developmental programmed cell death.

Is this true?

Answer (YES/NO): YES